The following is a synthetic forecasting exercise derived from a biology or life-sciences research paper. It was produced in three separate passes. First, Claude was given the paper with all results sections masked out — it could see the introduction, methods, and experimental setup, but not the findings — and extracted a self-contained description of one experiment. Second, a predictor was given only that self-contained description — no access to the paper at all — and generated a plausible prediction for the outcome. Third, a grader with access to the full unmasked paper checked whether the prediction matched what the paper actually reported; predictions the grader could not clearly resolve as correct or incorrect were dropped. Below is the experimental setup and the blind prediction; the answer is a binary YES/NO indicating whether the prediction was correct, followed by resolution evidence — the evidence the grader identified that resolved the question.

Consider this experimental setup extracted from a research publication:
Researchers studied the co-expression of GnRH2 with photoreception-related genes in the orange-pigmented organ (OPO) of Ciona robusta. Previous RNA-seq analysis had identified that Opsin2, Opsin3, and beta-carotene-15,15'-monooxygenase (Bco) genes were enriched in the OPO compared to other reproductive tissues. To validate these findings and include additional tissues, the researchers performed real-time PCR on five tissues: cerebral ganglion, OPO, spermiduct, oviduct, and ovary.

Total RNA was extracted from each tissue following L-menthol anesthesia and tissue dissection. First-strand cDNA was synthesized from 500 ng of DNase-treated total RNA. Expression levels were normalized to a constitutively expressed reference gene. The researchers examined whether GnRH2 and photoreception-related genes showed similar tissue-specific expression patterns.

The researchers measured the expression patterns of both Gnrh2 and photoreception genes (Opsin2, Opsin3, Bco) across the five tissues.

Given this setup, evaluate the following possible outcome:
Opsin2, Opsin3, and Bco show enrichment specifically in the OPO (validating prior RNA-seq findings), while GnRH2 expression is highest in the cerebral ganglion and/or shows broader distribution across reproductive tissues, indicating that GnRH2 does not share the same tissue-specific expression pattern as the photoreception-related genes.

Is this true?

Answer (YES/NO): NO